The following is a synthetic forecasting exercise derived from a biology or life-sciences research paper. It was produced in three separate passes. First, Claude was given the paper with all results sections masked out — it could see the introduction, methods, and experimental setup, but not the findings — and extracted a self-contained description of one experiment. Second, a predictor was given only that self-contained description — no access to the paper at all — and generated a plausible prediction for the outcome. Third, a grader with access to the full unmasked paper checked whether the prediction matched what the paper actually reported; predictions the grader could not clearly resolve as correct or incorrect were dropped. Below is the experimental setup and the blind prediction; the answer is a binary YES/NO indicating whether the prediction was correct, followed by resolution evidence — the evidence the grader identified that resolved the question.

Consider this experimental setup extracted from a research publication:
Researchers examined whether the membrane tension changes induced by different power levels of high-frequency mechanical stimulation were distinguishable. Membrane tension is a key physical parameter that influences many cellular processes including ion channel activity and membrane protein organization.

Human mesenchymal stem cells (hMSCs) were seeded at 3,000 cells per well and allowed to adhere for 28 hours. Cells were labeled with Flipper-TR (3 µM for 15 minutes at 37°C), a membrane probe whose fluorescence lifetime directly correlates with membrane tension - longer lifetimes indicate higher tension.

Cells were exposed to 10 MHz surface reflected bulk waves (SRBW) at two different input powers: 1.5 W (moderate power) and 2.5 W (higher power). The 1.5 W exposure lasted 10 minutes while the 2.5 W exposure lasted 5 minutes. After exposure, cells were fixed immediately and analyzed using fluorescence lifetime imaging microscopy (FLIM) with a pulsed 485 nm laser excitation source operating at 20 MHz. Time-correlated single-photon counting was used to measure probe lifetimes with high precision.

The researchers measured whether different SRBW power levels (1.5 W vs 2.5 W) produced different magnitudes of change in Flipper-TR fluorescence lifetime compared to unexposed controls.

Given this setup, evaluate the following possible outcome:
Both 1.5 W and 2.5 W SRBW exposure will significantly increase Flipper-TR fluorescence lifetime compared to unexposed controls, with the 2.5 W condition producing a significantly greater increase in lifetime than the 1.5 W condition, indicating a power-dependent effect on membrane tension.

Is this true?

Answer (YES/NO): NO